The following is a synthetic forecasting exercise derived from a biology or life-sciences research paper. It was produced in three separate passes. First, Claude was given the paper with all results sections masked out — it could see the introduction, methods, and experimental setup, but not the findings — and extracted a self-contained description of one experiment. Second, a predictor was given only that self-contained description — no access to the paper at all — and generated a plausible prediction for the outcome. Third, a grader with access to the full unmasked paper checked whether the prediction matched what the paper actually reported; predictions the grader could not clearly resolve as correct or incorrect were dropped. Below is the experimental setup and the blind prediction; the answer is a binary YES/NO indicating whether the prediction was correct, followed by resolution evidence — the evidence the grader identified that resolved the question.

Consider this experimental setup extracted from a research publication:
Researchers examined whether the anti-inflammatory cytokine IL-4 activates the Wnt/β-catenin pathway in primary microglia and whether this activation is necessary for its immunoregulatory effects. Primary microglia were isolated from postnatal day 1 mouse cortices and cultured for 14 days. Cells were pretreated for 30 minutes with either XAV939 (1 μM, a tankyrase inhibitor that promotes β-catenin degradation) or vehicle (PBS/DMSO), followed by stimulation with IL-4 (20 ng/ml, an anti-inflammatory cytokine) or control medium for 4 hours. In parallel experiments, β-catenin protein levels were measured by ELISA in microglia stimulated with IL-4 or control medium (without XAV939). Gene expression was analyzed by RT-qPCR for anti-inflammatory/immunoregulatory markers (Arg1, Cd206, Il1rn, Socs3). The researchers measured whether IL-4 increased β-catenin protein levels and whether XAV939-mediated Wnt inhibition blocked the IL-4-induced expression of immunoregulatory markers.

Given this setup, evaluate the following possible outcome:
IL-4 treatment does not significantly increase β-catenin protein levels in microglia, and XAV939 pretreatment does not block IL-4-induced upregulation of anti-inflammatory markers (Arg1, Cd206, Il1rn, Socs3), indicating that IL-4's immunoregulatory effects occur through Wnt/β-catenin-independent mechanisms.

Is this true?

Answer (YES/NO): NO